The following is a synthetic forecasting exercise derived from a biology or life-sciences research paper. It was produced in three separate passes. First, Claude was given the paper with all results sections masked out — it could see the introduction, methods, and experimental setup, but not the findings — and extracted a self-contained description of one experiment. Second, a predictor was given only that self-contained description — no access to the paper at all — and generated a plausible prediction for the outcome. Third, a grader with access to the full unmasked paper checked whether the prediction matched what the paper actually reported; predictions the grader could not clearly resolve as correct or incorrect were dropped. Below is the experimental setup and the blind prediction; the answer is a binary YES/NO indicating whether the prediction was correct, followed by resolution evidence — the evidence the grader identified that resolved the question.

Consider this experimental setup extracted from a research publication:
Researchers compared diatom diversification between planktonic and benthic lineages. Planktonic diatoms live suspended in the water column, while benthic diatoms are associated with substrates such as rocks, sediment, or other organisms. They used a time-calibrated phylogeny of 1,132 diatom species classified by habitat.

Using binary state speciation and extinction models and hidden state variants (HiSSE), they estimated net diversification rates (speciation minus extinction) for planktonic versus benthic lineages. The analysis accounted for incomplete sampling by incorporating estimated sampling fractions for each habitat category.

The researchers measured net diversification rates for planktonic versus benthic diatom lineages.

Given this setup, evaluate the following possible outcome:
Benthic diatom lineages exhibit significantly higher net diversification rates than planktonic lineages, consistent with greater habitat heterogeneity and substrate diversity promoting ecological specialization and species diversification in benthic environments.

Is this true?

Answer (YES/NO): YES